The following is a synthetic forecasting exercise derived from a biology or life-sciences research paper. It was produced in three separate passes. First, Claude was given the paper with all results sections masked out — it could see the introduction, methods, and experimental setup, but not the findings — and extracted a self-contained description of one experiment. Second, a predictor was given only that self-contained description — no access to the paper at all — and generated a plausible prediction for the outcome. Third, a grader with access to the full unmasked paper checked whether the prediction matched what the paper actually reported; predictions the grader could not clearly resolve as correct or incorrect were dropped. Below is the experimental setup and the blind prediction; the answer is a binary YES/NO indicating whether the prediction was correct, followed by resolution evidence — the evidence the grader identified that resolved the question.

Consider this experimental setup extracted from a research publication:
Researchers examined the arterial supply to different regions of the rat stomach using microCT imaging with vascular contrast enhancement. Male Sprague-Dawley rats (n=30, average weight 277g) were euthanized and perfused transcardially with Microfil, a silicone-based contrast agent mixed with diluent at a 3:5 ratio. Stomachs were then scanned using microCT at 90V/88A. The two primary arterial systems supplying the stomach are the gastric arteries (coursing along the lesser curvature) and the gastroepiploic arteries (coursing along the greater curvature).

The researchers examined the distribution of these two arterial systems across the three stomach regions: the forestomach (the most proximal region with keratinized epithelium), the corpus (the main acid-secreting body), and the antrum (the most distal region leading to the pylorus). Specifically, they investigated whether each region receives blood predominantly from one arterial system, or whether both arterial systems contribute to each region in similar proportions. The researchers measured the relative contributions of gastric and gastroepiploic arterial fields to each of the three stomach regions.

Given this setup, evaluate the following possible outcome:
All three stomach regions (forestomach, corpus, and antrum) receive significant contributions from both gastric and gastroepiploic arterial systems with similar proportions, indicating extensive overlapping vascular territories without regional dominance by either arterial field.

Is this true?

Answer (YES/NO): NO